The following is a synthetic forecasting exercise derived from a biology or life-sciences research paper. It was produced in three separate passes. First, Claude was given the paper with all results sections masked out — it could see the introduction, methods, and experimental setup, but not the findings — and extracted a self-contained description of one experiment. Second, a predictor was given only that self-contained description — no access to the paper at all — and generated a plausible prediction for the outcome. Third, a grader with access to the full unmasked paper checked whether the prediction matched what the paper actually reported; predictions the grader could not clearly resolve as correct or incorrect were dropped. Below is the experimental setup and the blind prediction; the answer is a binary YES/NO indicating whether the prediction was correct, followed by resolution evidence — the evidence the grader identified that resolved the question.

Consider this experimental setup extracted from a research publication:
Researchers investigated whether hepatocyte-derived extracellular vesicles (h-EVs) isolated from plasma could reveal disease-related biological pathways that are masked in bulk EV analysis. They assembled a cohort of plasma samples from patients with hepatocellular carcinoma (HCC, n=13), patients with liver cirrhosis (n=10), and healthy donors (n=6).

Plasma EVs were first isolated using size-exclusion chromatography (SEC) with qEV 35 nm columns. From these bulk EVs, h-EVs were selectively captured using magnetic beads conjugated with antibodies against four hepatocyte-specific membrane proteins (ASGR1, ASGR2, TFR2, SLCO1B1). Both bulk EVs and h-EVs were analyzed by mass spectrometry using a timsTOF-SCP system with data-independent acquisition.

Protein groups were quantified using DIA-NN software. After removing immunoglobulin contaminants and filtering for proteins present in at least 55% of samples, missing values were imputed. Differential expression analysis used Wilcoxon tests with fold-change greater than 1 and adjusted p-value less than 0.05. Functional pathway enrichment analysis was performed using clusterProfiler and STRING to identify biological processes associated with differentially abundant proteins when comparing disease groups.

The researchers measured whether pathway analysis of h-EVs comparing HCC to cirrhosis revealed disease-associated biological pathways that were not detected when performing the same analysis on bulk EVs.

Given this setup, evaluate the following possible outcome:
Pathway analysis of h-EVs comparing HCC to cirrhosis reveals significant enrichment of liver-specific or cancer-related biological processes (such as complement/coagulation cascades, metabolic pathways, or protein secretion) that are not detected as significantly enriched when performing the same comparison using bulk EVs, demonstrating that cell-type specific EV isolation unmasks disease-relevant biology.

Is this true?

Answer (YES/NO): YES